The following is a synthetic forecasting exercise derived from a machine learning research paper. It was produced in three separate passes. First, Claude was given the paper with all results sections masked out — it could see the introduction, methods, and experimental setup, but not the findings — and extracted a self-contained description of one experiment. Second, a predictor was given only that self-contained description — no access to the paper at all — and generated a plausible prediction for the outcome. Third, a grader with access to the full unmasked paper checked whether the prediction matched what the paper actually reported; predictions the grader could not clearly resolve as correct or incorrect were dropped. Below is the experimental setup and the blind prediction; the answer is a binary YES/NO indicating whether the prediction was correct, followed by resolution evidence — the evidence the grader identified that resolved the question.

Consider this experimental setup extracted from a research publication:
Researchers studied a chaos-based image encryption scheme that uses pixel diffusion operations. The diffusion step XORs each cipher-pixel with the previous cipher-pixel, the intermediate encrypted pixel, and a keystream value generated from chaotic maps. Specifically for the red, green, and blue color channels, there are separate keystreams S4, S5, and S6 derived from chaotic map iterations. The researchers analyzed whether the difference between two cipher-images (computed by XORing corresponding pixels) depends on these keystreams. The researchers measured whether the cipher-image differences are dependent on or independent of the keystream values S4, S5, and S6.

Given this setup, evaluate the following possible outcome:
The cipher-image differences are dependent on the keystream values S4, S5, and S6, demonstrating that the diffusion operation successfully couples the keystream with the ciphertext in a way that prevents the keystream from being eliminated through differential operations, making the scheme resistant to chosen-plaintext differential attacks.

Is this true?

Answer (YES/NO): NO